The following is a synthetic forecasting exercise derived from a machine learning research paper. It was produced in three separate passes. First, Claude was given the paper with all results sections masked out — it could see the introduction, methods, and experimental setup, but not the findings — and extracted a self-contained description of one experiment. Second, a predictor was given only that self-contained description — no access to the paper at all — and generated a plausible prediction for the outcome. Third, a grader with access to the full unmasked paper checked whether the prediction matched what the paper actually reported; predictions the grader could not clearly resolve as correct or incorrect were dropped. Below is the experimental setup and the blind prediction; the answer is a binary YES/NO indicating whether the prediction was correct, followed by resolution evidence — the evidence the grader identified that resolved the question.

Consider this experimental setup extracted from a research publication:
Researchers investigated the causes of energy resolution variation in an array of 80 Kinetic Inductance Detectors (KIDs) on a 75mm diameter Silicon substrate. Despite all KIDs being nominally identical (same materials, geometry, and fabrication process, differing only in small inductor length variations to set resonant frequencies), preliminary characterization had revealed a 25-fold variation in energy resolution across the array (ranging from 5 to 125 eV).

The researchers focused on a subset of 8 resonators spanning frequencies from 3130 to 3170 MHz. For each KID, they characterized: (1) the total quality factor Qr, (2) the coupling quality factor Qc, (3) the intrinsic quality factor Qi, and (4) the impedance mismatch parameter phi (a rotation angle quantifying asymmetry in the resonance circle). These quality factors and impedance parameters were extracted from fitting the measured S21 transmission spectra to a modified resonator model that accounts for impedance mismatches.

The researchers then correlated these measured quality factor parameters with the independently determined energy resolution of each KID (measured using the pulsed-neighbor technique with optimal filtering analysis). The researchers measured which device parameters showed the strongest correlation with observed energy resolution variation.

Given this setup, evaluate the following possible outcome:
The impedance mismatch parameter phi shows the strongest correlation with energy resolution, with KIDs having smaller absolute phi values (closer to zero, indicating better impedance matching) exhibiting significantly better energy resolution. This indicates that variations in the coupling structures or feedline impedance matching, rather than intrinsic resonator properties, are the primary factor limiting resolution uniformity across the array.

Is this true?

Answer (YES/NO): NO